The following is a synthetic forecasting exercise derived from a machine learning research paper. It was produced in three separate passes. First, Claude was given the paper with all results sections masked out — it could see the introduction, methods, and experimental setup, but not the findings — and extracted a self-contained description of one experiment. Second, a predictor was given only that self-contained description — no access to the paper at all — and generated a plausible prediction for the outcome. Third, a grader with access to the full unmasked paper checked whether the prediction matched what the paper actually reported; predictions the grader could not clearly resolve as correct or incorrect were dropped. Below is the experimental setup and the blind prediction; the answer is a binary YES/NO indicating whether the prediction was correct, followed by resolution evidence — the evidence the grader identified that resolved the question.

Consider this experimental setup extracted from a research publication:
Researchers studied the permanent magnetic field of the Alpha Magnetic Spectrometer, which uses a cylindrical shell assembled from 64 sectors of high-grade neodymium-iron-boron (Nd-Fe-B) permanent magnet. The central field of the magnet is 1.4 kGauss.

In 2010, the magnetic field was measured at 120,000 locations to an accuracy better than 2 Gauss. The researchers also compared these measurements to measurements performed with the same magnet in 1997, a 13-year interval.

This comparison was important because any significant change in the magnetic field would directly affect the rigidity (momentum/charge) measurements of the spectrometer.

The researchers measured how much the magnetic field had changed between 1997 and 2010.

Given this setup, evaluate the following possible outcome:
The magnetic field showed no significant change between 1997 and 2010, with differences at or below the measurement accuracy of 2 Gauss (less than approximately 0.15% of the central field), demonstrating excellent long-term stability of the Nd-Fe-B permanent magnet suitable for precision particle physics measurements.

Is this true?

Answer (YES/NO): NO